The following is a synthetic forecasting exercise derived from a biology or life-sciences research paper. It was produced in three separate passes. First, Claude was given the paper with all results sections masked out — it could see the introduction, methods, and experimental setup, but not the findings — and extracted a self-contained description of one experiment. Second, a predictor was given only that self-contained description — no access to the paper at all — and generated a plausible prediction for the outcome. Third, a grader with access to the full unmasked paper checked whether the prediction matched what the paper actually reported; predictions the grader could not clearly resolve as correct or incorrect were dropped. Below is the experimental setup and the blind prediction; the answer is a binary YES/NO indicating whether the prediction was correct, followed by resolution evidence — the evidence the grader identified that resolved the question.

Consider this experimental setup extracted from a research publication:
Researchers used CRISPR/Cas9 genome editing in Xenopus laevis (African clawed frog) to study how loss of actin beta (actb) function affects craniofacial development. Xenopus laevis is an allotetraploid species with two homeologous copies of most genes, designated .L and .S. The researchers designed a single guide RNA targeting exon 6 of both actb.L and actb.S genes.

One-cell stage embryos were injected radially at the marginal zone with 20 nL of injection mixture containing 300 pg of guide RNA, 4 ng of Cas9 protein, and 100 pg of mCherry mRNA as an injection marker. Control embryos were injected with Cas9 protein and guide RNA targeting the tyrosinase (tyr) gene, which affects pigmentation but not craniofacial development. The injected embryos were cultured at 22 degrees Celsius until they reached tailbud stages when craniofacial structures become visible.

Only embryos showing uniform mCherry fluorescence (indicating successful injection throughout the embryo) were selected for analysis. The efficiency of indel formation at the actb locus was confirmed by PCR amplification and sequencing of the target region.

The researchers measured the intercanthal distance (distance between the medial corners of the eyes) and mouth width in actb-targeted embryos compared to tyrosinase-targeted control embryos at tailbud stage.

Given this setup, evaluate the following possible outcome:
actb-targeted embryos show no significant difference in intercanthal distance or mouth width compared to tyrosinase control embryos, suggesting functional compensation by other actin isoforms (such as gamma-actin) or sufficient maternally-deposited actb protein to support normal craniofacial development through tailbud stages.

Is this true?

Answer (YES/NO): NO